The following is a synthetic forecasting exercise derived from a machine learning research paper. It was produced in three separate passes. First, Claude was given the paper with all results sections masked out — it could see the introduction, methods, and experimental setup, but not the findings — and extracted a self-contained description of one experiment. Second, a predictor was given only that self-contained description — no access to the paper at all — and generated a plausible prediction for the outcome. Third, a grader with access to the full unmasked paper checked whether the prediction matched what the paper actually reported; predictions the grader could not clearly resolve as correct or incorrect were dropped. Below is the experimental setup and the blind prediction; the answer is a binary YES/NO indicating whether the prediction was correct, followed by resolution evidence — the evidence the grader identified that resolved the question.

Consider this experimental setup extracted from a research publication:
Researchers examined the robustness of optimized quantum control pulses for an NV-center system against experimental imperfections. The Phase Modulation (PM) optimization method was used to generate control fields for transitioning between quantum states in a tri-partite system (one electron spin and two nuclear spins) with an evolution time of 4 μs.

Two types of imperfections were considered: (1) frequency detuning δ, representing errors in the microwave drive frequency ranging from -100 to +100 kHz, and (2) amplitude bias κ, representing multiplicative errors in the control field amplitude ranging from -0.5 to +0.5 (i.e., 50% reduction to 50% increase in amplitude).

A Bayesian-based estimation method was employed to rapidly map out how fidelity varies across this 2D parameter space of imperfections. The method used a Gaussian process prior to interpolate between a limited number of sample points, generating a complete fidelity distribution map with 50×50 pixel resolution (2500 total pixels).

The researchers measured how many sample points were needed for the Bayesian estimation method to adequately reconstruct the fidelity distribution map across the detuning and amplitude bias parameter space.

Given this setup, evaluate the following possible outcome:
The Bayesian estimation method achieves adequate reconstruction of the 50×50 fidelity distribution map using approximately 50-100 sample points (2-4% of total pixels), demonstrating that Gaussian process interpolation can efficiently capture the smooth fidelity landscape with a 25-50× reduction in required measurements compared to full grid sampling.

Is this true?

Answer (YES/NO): NO